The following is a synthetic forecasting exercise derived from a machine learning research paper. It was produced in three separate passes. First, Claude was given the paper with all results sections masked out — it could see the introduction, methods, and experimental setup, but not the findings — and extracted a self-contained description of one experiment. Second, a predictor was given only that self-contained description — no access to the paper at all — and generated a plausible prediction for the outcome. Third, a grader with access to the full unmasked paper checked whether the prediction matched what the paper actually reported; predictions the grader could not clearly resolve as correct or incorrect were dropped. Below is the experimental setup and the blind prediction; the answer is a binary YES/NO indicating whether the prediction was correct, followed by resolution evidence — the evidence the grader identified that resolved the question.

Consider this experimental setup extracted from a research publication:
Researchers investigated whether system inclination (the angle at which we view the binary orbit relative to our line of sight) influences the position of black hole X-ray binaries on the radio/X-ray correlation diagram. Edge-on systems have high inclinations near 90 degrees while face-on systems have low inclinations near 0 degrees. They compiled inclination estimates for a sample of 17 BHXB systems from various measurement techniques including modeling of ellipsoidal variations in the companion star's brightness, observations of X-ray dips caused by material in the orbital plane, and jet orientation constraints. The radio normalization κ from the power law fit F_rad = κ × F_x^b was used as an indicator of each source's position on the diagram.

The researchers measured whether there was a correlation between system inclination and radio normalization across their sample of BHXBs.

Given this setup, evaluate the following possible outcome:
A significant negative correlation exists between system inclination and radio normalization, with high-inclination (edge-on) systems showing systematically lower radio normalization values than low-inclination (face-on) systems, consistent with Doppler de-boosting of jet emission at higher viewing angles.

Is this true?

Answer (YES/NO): NO